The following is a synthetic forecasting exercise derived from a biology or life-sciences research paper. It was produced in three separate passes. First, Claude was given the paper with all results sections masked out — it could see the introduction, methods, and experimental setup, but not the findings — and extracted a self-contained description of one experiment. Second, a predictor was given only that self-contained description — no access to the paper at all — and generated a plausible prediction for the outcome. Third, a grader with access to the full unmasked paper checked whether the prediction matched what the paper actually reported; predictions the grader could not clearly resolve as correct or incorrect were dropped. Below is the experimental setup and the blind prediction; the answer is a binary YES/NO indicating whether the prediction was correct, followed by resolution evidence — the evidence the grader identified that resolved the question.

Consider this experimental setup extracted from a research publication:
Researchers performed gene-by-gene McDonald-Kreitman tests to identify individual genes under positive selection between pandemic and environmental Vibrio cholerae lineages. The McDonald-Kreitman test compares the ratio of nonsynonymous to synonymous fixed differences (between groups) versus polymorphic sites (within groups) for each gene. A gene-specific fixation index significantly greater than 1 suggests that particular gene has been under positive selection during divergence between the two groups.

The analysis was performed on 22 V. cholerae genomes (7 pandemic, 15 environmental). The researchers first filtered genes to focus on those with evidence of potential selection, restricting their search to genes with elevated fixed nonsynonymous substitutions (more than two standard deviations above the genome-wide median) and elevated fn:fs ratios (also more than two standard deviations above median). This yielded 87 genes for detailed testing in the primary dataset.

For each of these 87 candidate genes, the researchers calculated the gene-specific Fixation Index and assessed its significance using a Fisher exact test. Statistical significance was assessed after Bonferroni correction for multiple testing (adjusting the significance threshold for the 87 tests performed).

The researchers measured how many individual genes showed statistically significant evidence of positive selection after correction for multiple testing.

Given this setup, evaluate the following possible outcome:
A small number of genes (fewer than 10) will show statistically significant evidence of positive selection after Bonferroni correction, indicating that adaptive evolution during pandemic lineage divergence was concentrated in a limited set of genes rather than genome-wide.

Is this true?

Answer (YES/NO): NO